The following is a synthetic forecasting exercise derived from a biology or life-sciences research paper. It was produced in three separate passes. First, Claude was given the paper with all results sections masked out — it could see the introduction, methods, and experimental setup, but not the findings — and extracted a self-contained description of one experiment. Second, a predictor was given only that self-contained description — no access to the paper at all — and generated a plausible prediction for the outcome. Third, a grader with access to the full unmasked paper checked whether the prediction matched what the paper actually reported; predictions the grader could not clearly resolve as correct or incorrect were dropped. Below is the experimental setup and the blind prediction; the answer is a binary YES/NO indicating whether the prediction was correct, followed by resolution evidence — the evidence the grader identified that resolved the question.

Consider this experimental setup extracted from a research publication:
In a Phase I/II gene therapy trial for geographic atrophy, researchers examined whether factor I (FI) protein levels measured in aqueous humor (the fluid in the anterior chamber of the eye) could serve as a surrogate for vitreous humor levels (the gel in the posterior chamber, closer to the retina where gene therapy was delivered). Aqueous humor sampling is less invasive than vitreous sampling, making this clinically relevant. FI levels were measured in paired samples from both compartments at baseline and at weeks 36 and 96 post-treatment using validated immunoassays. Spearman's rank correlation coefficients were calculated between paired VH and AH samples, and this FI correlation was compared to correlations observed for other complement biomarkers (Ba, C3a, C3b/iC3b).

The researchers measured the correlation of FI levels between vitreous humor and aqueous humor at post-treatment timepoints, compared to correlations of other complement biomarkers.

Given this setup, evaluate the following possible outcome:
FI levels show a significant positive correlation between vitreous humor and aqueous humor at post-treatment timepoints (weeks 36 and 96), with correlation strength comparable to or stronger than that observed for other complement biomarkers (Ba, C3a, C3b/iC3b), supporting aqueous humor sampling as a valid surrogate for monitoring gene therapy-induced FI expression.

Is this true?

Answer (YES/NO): YES